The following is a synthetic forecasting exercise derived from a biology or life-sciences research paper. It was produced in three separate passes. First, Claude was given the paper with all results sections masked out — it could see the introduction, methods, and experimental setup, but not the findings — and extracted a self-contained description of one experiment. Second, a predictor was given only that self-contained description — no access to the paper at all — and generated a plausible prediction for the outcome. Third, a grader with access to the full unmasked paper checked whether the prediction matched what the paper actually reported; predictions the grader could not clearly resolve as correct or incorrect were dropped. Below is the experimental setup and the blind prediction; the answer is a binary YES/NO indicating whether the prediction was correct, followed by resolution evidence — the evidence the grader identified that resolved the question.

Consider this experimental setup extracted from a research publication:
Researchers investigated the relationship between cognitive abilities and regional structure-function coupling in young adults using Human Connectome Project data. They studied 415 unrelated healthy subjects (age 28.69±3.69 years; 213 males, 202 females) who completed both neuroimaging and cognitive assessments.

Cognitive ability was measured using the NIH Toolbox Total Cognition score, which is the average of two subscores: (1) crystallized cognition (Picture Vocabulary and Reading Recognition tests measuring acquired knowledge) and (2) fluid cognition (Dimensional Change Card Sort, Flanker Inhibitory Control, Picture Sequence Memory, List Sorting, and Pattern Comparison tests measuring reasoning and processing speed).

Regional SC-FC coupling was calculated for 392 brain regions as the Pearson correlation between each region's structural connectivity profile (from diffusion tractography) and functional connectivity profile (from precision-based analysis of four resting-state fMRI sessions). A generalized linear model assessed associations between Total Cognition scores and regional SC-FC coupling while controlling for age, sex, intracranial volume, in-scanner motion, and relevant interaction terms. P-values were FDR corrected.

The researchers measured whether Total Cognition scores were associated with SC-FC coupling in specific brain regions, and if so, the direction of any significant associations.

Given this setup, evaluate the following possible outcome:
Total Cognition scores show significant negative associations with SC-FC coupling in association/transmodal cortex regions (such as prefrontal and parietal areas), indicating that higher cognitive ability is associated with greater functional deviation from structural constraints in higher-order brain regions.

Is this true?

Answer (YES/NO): NO